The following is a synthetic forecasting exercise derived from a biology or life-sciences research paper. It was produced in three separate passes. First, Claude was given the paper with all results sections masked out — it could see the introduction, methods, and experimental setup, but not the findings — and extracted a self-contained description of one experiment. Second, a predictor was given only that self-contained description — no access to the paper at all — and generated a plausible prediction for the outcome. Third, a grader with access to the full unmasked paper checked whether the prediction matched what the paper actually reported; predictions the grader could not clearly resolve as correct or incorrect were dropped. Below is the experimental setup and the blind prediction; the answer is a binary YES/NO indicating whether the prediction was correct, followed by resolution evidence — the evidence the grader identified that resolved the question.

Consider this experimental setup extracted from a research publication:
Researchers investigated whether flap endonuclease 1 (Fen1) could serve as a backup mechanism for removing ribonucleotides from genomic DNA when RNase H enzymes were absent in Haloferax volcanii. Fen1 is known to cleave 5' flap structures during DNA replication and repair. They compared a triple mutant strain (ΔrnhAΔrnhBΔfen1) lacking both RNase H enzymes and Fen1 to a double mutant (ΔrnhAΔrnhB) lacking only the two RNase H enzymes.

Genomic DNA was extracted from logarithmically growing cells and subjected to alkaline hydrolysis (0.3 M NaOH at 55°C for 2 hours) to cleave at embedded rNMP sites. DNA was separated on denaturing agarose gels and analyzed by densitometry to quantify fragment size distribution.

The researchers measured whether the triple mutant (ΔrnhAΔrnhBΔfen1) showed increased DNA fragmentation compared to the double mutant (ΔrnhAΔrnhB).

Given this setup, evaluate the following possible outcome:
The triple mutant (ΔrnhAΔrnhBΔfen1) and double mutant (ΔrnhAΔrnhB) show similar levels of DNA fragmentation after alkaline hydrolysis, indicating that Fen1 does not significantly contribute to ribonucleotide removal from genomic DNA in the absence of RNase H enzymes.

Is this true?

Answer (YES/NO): NO